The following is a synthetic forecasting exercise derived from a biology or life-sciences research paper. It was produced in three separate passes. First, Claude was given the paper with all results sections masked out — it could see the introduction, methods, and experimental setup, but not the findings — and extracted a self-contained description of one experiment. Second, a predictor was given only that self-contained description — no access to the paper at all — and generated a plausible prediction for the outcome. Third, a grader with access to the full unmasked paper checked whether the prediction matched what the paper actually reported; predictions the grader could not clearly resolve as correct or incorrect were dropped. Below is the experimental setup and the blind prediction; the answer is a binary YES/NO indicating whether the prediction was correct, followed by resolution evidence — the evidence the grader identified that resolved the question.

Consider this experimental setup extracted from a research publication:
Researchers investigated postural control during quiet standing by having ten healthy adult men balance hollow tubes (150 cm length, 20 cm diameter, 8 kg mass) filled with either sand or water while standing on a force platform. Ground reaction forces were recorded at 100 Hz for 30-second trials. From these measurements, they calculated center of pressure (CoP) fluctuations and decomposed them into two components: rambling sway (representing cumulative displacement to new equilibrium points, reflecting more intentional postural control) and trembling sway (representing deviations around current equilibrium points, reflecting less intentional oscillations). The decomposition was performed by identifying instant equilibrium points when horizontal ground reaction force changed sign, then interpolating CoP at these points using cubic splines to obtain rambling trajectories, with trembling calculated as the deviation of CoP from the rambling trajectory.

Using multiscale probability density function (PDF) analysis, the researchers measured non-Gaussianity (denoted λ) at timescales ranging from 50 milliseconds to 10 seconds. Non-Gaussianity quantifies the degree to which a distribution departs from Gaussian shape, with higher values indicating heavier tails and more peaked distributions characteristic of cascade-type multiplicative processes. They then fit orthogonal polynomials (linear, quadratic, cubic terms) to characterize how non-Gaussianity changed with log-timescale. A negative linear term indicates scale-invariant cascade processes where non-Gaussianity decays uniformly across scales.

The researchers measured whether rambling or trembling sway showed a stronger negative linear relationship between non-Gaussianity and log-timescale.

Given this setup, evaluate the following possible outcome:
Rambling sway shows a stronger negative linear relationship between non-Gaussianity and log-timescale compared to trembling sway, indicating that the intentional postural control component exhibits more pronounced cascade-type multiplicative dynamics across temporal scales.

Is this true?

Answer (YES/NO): YES